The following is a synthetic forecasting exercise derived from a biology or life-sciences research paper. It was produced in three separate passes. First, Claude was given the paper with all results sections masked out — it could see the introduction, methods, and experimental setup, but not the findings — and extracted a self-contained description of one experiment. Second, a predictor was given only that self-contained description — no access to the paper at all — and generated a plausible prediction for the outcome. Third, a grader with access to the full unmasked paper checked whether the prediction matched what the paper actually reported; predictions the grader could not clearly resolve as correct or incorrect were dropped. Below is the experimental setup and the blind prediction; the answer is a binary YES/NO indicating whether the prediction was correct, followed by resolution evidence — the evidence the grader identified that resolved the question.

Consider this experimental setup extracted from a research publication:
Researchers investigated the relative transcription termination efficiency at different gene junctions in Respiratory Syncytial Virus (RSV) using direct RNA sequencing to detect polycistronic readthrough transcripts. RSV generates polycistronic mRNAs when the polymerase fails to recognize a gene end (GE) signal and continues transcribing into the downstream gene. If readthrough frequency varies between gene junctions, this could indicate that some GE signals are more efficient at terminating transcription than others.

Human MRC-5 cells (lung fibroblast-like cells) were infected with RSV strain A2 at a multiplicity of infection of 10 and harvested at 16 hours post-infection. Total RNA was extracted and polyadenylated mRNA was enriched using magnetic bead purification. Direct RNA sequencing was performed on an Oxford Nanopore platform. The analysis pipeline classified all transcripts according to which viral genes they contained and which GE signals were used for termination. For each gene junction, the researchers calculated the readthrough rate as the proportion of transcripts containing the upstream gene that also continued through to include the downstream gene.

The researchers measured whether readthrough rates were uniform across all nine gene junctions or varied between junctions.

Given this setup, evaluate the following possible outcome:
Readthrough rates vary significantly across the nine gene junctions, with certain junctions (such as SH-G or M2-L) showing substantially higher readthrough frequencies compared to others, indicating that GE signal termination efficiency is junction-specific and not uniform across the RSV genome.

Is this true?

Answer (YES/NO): NO